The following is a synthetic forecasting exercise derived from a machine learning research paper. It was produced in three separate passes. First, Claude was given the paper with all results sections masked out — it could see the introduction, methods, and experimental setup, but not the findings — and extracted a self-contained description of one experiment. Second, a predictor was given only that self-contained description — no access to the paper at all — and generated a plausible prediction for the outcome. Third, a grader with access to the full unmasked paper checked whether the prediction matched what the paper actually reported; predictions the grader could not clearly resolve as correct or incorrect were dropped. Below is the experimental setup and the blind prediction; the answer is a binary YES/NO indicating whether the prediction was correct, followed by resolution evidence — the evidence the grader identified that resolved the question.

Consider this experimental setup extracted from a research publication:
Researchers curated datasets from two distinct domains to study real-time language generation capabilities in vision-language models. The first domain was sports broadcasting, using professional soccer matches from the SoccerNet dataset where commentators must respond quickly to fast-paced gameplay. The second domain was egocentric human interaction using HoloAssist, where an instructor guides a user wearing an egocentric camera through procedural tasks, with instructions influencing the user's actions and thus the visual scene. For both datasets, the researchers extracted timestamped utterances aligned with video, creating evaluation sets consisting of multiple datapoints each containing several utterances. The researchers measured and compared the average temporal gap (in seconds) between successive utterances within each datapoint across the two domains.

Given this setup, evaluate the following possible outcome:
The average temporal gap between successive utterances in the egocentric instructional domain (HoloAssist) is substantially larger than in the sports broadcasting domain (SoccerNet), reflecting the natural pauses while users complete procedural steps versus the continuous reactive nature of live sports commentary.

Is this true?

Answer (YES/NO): YES